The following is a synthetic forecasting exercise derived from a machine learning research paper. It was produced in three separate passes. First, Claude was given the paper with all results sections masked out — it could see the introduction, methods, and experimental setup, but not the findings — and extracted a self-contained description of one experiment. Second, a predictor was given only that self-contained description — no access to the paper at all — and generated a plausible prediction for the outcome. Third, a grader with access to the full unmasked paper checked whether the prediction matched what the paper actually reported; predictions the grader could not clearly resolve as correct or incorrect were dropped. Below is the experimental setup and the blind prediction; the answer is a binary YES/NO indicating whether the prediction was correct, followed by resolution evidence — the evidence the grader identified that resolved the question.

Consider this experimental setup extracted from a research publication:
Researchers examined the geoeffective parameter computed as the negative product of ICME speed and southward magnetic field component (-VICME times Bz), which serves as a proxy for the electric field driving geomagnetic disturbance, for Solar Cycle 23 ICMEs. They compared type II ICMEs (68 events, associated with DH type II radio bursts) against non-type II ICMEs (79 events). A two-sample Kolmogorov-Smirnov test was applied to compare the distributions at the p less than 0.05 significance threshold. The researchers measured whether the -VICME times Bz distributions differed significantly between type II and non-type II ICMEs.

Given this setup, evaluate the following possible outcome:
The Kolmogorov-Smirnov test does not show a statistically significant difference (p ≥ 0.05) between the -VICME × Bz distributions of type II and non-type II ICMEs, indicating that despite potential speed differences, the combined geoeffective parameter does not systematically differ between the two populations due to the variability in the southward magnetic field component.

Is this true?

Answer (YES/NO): NO